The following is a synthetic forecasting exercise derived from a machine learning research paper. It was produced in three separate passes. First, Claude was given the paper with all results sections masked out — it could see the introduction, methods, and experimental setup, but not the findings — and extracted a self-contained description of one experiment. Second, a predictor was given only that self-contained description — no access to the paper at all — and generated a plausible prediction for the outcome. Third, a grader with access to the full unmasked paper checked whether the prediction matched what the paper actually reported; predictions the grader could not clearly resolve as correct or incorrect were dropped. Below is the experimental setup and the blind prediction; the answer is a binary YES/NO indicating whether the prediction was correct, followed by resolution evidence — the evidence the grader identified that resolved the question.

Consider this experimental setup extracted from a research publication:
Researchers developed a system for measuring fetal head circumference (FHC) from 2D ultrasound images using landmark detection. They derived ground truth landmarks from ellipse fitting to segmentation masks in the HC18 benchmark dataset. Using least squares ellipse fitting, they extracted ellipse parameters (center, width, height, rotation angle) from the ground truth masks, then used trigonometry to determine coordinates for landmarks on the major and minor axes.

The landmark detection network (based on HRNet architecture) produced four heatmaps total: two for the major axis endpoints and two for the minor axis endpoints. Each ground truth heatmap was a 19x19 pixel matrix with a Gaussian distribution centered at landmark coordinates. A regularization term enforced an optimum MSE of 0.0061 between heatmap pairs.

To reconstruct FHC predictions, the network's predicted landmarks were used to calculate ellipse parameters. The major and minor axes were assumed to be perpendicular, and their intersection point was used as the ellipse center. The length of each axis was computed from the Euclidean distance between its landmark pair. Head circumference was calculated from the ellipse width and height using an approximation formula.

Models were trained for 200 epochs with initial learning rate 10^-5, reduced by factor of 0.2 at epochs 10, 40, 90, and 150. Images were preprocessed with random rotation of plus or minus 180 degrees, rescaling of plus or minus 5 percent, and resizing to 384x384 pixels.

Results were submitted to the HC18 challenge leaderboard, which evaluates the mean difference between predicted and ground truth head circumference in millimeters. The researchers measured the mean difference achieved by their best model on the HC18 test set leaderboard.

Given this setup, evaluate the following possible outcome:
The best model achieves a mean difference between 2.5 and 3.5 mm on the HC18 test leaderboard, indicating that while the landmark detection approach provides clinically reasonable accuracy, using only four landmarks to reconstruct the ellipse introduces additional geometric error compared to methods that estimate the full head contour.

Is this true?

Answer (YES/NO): NO